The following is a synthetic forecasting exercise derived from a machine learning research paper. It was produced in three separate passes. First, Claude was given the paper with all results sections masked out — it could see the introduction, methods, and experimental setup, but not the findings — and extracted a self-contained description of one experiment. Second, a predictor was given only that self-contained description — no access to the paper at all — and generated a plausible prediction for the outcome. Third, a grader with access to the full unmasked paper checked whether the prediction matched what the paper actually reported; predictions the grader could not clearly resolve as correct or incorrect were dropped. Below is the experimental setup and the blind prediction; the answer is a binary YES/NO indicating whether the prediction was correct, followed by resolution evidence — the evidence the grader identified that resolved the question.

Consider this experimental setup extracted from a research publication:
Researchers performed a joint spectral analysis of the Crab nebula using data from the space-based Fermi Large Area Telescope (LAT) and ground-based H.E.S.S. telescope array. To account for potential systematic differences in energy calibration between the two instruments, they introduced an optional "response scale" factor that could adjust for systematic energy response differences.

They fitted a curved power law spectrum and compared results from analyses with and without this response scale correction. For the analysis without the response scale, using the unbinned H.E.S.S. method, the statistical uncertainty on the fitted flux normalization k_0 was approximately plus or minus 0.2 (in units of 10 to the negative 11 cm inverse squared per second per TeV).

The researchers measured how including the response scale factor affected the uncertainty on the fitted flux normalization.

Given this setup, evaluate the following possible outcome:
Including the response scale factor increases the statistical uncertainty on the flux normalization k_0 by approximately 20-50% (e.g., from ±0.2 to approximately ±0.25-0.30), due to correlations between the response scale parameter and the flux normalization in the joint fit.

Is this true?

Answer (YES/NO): NO